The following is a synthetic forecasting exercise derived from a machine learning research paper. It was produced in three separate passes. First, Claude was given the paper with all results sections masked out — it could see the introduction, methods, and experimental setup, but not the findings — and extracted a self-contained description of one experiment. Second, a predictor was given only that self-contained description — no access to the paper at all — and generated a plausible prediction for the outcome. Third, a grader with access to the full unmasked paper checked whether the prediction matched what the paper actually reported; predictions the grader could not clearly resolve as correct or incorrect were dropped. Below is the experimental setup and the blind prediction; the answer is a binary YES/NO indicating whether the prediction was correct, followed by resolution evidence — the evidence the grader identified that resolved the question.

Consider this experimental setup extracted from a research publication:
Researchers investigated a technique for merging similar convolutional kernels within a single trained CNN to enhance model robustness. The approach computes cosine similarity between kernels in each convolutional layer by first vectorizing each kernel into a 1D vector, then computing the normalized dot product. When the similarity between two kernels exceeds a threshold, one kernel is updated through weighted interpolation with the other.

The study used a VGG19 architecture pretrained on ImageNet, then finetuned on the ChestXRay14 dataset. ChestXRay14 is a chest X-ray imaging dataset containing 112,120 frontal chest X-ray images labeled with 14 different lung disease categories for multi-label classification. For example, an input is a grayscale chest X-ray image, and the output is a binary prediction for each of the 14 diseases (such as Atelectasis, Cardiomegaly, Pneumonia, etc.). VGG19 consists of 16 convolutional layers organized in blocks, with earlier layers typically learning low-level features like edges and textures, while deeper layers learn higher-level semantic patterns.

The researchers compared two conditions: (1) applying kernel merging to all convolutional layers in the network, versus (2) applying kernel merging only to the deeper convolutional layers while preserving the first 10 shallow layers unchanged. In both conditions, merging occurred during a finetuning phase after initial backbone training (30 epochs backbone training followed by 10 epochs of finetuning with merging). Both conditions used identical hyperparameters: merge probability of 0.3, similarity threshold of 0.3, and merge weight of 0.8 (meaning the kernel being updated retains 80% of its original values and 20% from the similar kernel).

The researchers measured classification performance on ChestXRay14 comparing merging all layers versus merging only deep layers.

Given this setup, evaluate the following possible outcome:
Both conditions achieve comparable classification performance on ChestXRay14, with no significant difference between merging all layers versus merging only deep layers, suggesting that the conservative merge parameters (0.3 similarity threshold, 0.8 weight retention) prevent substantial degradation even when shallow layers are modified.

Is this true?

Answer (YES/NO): NO